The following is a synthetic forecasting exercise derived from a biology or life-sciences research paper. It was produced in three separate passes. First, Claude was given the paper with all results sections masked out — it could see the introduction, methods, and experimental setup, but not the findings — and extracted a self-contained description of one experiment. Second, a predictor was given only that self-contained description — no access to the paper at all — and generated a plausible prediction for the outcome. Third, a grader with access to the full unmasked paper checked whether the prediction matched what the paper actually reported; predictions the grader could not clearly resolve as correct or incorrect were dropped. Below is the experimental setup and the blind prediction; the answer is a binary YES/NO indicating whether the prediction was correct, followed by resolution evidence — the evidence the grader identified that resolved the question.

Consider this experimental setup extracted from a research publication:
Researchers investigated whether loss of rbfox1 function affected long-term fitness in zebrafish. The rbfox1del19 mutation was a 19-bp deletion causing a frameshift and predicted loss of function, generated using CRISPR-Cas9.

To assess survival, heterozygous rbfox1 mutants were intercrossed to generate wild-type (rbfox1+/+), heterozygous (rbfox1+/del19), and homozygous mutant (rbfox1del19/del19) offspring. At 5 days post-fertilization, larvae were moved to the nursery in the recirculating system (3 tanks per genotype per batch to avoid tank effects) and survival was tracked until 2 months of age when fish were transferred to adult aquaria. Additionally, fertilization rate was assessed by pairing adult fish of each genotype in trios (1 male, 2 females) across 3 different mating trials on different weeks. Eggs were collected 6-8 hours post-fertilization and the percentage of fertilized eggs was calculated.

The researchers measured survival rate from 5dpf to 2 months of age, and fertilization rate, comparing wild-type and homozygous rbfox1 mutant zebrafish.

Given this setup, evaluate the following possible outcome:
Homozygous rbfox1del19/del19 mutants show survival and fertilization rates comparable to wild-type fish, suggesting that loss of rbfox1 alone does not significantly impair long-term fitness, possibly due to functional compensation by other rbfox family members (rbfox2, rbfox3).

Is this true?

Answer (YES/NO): NO